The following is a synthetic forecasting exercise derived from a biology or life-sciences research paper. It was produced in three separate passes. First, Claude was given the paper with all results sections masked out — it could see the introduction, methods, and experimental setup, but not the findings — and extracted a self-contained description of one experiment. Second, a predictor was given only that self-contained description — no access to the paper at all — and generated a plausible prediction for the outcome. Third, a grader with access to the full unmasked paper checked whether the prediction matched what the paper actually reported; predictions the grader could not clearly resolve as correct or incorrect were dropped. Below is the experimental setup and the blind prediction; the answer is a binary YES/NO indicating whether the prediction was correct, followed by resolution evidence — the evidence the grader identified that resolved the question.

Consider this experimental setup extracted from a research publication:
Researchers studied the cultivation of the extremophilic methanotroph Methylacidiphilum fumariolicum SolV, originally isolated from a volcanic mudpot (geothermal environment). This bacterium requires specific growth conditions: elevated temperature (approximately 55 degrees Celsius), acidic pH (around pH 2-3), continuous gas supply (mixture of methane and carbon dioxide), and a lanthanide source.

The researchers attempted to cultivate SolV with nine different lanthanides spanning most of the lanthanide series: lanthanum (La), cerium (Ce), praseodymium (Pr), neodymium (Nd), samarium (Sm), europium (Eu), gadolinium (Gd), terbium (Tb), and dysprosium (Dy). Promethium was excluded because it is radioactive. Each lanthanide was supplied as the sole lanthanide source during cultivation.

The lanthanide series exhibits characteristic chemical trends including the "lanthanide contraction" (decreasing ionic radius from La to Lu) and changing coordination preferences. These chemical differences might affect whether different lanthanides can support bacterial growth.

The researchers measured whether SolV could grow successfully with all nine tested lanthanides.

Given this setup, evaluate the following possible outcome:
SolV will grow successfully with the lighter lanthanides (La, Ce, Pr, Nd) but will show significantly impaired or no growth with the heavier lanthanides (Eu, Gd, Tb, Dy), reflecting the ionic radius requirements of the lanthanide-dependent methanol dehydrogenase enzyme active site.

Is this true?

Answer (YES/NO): NO